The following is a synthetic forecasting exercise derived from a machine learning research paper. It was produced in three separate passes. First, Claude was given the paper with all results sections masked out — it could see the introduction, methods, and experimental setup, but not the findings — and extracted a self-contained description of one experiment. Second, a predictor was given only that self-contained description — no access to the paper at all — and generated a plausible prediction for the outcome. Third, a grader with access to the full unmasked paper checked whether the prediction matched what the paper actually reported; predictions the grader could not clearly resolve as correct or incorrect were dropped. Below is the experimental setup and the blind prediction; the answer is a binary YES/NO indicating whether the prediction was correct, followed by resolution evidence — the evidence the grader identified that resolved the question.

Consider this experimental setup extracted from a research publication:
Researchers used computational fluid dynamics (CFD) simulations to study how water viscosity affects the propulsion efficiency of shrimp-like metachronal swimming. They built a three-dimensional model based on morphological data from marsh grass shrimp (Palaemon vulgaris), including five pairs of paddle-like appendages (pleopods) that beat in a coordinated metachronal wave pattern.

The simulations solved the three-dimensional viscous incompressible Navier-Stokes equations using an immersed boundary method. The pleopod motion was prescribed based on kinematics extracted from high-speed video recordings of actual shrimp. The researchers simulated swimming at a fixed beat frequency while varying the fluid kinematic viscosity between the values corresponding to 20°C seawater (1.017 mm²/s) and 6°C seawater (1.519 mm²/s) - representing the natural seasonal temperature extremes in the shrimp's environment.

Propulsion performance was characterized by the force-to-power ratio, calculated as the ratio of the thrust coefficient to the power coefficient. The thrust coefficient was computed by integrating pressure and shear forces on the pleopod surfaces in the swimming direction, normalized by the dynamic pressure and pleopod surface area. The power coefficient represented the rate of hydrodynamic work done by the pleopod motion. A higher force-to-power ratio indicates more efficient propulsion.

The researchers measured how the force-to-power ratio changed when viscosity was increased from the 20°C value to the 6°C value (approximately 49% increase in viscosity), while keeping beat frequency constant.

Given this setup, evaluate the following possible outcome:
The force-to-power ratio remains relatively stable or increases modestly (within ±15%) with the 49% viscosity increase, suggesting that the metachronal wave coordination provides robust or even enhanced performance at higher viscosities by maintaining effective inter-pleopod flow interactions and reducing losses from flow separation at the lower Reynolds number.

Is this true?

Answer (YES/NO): YES